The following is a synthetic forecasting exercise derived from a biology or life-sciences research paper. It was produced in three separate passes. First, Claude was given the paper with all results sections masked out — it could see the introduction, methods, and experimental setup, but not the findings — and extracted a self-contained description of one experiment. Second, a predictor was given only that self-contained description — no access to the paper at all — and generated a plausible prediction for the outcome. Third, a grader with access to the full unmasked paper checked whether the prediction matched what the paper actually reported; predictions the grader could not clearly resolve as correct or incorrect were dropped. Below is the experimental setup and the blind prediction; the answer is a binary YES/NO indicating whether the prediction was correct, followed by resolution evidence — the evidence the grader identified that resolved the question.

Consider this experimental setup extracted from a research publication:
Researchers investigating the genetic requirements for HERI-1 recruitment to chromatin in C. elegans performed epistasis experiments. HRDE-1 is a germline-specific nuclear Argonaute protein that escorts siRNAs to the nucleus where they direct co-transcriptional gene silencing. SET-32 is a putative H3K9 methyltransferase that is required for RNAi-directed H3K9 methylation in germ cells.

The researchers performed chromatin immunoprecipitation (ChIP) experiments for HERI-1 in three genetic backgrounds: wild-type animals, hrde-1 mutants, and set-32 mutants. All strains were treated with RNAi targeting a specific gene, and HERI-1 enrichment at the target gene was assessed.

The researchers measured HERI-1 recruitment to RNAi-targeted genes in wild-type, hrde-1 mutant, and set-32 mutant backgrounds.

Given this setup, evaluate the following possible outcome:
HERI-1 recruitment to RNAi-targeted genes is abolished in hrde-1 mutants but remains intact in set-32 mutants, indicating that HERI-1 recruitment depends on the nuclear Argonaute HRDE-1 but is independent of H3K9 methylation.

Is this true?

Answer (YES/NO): NO